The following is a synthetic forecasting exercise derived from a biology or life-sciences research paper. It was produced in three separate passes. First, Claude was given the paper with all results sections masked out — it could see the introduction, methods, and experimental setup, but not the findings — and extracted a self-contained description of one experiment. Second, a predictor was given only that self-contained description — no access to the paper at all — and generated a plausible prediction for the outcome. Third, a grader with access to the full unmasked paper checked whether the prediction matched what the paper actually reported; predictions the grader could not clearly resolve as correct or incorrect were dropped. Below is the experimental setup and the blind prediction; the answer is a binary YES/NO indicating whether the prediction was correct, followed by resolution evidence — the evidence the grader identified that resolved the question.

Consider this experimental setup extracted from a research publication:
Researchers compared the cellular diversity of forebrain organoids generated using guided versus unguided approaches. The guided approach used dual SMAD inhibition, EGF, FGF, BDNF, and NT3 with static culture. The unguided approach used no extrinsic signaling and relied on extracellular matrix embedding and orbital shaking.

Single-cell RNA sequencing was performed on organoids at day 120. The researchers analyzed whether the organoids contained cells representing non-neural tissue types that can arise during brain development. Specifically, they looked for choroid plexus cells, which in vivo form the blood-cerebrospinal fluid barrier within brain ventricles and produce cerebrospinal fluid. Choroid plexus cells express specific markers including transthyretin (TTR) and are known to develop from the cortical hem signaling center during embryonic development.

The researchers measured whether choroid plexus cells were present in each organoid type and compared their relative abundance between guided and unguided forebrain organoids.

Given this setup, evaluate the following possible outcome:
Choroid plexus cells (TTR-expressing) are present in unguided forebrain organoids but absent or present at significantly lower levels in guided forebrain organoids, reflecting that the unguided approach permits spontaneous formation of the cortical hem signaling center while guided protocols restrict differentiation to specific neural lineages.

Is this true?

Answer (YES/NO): YES